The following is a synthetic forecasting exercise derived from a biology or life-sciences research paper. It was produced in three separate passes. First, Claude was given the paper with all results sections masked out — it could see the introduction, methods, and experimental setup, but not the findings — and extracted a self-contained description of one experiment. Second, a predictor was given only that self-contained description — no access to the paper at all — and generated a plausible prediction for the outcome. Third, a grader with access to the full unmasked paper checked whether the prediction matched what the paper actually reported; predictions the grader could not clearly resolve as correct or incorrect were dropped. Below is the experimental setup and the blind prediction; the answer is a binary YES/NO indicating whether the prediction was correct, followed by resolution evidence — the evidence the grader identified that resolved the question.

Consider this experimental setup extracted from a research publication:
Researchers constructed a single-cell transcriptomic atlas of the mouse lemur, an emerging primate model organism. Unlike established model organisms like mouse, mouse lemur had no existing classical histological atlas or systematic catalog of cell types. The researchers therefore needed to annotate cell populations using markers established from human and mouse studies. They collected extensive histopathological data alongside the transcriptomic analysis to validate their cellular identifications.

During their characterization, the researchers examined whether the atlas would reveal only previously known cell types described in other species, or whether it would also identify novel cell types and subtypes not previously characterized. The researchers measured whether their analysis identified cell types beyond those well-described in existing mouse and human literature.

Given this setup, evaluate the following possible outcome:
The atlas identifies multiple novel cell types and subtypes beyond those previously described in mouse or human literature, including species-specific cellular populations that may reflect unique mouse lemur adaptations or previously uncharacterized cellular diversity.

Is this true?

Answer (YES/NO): YES